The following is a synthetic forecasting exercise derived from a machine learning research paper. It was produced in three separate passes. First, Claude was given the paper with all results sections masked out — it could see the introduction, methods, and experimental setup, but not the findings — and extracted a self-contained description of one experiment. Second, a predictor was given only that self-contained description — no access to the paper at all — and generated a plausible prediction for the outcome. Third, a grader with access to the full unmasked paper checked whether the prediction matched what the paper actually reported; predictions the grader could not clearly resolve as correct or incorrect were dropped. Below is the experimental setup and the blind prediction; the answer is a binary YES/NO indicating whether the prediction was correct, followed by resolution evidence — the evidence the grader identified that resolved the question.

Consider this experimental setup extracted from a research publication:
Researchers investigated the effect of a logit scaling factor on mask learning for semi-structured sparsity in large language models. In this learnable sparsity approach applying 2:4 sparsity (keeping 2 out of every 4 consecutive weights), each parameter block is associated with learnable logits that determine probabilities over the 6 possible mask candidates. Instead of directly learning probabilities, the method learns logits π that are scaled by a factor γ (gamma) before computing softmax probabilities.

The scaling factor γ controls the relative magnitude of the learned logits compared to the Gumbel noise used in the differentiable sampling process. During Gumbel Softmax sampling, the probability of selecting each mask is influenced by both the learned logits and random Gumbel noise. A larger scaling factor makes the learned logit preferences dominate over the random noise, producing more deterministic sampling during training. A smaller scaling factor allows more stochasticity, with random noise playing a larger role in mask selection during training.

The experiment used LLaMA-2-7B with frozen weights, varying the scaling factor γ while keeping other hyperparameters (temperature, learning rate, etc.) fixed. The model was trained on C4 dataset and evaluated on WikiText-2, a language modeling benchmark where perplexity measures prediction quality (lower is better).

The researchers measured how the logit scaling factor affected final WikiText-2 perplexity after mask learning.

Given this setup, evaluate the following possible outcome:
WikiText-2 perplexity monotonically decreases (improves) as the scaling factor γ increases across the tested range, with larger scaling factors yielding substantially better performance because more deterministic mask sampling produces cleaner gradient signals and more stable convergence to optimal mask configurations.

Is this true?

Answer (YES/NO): NO